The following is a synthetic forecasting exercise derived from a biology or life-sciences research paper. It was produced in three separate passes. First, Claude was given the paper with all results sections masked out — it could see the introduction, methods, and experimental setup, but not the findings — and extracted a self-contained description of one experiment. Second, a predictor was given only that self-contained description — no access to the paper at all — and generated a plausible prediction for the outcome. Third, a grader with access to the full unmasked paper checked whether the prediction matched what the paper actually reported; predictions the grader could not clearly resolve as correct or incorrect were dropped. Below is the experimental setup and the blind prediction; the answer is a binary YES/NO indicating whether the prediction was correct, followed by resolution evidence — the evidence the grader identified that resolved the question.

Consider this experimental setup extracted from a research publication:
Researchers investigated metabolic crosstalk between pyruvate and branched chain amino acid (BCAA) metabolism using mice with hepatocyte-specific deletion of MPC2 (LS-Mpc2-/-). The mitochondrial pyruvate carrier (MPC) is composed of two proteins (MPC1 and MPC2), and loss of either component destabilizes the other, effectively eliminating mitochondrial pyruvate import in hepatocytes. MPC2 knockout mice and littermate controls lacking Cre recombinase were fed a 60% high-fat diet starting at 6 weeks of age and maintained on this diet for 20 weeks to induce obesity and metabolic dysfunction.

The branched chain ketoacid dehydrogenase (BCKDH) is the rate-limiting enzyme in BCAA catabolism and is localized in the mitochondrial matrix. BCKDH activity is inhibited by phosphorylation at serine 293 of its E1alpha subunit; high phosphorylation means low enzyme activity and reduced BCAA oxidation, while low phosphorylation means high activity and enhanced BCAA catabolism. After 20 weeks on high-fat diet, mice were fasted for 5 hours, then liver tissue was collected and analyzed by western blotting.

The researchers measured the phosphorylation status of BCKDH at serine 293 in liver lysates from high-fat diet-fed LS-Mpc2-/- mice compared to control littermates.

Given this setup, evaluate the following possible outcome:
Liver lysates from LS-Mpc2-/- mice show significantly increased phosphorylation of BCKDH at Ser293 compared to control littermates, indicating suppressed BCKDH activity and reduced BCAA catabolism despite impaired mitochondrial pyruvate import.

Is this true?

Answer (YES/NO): NO